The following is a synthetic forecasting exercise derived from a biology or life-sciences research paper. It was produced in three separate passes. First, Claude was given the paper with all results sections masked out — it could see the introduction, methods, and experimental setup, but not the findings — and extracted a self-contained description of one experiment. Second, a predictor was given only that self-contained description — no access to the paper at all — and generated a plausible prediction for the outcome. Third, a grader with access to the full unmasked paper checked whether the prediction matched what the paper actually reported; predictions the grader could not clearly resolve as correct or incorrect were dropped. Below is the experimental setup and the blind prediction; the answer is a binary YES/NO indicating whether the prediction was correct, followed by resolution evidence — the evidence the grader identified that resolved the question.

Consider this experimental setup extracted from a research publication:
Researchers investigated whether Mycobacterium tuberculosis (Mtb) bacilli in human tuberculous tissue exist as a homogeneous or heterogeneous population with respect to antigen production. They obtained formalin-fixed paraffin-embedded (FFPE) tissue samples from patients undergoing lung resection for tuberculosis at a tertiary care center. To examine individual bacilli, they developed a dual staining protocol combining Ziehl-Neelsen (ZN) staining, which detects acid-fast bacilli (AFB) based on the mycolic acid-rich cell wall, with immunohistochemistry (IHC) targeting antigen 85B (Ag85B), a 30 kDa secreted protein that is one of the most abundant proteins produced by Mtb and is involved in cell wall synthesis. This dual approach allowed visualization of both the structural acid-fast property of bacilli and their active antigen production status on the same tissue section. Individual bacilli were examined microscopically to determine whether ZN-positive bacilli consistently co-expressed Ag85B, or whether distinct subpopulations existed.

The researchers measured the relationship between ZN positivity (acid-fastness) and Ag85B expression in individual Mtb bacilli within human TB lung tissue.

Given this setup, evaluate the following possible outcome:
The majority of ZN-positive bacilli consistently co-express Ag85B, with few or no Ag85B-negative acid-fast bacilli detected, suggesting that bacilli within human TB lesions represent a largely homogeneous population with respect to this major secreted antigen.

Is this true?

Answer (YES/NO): NO